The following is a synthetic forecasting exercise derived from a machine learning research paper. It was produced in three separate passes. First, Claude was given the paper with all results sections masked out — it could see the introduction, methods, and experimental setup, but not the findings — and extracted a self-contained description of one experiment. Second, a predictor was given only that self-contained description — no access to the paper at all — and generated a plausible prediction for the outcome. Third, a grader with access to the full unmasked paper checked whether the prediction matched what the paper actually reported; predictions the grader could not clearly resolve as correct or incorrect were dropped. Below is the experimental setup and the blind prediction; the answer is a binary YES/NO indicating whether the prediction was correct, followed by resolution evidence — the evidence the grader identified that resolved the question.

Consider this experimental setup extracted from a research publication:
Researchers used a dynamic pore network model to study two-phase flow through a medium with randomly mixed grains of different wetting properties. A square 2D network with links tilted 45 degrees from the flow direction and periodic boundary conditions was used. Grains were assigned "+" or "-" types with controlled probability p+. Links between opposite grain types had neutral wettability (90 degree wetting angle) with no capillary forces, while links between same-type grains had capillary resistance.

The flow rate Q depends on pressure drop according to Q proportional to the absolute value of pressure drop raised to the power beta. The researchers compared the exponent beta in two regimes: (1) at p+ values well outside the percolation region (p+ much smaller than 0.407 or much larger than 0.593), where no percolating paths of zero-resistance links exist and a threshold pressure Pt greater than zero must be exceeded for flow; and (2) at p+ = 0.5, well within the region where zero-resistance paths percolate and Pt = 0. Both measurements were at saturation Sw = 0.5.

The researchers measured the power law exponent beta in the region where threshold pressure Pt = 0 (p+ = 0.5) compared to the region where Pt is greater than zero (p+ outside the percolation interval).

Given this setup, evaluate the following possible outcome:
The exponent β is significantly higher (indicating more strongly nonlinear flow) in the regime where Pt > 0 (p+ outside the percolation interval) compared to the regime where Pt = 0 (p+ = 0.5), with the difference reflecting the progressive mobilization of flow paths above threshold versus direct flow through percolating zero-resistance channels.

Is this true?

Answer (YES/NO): NO